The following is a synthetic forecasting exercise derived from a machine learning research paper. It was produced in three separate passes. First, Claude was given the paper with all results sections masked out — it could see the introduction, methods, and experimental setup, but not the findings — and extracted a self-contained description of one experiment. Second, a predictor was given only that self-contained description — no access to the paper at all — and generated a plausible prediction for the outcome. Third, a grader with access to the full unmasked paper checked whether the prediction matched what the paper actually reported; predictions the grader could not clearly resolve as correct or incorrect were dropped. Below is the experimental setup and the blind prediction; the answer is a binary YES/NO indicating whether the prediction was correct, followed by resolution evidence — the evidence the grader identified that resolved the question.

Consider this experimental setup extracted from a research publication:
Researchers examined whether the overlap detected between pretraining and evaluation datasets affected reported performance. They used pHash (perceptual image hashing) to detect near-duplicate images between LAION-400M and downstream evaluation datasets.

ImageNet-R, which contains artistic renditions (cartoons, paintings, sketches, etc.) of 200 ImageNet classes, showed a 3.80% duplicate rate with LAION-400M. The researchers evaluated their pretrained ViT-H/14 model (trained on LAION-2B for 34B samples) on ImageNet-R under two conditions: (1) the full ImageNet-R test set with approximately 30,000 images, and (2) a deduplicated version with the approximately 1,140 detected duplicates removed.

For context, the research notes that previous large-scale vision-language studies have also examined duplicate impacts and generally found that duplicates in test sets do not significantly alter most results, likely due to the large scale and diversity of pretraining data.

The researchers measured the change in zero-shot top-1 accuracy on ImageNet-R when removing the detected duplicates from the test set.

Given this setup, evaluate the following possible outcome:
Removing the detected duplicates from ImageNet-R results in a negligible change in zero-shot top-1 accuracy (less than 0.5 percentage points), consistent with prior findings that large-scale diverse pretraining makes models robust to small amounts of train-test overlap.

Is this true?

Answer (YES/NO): YES